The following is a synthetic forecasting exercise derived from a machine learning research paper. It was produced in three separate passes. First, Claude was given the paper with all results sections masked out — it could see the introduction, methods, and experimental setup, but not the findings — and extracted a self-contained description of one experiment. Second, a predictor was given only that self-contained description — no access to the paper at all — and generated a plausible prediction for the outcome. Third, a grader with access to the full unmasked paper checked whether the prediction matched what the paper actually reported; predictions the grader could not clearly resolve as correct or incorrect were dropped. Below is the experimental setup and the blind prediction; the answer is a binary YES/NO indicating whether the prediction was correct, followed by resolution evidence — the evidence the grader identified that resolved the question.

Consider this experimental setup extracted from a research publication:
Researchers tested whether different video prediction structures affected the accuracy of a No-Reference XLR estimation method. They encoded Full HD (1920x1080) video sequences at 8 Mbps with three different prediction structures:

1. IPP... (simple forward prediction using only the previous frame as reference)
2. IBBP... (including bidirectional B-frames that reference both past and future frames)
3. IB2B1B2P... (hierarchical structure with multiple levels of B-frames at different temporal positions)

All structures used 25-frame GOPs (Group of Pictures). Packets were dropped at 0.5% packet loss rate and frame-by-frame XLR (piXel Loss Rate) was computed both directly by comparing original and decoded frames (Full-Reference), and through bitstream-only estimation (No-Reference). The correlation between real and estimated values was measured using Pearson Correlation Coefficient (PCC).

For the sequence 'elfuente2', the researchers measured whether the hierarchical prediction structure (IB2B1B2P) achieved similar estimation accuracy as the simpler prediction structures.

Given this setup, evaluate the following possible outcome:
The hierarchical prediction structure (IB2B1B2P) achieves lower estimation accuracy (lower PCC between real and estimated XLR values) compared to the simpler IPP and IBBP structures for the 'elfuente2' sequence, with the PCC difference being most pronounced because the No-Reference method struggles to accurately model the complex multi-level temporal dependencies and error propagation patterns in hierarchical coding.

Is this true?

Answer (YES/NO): NO